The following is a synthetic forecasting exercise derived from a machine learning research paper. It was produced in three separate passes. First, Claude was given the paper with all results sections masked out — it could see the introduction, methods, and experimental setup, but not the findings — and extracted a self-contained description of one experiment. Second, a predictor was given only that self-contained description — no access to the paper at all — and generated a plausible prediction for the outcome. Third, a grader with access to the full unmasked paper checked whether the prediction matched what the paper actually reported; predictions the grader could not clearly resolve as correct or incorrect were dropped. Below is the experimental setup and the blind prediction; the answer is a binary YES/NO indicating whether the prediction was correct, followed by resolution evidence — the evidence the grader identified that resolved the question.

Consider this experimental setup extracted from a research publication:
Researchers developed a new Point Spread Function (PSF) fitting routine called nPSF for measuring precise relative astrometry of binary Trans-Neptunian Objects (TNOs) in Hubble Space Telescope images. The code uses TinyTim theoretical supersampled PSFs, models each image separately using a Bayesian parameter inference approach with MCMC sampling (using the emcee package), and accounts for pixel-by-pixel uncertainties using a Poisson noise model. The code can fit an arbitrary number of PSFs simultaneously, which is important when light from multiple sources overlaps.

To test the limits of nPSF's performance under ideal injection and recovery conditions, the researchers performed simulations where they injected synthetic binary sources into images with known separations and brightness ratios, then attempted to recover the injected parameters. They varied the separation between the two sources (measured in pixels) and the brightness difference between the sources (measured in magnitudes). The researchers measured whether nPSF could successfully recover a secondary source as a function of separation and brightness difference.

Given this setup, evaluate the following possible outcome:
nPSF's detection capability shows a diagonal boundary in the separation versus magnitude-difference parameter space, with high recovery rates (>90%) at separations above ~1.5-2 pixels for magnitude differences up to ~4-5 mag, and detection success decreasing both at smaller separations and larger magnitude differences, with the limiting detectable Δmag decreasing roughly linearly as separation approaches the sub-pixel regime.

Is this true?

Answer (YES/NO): NO